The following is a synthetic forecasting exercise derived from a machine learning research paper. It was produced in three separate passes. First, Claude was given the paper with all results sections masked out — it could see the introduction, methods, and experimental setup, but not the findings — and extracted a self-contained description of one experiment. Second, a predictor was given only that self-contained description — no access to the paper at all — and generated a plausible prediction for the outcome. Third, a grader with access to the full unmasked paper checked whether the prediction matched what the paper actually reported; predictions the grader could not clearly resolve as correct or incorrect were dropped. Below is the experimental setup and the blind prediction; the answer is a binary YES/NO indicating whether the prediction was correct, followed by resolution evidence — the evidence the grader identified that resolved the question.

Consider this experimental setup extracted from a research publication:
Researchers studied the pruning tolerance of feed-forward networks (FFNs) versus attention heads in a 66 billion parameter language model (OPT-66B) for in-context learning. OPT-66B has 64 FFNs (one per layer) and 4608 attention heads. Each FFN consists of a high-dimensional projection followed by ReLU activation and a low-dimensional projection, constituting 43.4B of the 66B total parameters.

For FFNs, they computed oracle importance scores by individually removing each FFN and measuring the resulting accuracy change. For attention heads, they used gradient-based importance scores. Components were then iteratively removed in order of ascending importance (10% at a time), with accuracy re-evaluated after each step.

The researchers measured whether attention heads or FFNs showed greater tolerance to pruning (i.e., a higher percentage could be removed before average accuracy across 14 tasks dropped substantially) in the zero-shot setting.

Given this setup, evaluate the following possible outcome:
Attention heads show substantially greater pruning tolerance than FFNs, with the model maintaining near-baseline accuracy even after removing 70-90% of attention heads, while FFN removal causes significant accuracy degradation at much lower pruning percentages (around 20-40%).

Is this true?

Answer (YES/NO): YES